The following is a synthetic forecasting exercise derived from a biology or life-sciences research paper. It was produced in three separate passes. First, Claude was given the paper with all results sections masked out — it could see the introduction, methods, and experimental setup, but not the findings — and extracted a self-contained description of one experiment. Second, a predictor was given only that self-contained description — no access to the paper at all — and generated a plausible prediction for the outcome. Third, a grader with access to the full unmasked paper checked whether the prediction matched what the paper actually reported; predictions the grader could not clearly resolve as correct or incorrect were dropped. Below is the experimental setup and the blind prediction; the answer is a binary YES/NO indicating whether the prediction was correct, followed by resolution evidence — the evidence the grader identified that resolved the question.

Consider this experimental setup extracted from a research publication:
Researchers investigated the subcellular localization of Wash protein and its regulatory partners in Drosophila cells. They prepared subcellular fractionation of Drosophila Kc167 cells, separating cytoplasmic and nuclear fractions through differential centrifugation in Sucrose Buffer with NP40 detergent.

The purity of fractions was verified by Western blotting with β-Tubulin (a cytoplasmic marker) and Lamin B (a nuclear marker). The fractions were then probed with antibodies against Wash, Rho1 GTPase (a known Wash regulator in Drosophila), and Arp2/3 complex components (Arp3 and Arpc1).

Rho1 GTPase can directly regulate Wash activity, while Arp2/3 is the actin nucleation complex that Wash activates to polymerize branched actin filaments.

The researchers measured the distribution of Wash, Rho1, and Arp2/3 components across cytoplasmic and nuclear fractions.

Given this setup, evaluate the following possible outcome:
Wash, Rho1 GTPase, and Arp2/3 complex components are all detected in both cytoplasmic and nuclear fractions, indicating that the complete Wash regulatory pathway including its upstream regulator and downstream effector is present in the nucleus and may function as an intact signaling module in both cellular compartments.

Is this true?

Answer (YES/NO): NO